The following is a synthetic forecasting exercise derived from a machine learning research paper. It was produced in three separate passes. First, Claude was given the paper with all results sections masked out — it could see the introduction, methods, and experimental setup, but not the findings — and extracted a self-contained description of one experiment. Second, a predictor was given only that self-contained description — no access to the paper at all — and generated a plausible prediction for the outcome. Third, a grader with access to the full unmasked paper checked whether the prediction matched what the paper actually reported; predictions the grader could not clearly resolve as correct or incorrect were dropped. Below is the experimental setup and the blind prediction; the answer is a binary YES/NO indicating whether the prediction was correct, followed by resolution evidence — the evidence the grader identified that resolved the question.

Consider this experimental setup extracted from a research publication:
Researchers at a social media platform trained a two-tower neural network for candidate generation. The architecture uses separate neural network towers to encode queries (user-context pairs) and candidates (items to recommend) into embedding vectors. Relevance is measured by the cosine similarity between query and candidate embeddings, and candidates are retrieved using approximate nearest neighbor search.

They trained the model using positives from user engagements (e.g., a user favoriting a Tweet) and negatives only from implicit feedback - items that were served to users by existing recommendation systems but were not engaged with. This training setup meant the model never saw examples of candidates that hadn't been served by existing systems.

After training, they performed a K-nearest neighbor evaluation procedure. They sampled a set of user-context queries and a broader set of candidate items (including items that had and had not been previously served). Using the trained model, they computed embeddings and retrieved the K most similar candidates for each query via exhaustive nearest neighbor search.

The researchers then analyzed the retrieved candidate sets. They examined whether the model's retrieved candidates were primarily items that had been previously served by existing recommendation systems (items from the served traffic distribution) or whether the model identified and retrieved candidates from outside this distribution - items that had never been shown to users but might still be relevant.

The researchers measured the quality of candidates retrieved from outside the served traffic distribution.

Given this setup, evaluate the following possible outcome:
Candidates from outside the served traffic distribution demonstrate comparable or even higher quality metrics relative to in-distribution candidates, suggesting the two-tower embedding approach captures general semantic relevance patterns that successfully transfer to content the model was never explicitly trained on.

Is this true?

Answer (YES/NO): NO